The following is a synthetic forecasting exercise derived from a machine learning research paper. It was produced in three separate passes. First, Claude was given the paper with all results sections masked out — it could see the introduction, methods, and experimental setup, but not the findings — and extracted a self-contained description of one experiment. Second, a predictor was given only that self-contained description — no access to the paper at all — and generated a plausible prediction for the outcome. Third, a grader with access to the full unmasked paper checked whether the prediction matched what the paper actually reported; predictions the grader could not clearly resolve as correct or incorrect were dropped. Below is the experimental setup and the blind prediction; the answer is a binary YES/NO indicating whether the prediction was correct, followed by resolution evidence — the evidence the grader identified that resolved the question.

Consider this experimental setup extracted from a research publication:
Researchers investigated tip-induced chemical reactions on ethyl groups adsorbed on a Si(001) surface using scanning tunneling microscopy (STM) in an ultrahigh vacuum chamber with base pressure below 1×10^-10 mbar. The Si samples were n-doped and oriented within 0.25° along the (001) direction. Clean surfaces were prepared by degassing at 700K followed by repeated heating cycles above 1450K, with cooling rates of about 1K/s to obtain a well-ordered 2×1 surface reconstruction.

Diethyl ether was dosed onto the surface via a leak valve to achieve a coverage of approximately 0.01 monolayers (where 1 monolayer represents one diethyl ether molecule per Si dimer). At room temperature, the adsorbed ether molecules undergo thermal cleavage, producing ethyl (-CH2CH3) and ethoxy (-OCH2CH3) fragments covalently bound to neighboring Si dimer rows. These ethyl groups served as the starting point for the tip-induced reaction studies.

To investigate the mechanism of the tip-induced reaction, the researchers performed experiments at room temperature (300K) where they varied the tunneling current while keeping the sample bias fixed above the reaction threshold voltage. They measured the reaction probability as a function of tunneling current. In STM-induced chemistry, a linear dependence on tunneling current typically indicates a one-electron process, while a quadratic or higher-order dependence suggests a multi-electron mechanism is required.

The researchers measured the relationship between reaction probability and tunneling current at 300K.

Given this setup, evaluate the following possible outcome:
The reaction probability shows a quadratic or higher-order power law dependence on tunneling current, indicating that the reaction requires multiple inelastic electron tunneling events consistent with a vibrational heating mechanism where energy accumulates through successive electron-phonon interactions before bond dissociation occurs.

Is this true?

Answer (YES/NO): NO